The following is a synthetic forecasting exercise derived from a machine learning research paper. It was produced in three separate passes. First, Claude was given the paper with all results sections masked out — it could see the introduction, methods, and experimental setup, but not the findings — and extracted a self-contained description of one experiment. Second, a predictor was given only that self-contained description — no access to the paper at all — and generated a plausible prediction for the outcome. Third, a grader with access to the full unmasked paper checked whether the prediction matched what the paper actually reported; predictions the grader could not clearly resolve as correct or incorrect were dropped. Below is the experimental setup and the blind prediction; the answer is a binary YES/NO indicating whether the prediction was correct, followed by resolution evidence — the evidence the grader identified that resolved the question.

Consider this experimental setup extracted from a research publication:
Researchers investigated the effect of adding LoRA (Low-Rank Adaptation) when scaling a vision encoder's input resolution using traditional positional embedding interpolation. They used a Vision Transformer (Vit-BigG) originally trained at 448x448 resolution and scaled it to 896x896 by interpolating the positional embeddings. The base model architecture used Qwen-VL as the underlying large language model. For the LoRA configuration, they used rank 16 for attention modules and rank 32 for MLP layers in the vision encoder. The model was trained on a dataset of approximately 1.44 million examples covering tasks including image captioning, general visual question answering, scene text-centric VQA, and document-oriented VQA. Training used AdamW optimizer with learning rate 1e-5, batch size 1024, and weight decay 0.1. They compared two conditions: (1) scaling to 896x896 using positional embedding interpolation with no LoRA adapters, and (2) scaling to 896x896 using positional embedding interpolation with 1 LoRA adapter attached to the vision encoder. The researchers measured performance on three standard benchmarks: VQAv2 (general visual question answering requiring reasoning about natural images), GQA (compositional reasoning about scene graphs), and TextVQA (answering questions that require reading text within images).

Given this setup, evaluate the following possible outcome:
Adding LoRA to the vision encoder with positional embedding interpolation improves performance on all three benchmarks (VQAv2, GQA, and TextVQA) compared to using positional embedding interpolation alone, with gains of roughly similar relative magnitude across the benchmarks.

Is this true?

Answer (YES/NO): NO